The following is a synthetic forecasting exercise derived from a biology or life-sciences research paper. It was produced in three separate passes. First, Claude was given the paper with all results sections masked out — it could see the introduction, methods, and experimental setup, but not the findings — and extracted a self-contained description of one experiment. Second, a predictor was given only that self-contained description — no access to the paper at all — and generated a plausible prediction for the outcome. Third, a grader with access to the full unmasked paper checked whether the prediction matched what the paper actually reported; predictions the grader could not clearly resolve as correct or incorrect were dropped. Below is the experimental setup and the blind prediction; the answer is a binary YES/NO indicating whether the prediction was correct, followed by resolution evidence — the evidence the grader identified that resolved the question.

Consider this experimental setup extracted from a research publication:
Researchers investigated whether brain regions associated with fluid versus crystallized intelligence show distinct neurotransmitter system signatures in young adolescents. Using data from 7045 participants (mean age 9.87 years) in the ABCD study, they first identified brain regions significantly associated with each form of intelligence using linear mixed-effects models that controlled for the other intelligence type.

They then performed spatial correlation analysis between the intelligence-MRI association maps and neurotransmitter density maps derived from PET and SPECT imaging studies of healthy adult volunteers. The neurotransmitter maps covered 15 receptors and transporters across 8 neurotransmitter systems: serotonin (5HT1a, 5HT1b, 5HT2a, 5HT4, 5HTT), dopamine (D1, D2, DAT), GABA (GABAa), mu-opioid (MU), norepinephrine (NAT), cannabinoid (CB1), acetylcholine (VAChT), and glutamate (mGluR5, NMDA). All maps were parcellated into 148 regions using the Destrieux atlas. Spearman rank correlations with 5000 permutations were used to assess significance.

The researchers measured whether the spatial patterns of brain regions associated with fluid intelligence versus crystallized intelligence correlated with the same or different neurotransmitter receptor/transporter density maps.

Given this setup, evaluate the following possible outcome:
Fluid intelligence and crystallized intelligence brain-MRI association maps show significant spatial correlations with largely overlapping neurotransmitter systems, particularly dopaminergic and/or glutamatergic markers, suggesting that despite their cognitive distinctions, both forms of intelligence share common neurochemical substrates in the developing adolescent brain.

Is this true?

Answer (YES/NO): NO